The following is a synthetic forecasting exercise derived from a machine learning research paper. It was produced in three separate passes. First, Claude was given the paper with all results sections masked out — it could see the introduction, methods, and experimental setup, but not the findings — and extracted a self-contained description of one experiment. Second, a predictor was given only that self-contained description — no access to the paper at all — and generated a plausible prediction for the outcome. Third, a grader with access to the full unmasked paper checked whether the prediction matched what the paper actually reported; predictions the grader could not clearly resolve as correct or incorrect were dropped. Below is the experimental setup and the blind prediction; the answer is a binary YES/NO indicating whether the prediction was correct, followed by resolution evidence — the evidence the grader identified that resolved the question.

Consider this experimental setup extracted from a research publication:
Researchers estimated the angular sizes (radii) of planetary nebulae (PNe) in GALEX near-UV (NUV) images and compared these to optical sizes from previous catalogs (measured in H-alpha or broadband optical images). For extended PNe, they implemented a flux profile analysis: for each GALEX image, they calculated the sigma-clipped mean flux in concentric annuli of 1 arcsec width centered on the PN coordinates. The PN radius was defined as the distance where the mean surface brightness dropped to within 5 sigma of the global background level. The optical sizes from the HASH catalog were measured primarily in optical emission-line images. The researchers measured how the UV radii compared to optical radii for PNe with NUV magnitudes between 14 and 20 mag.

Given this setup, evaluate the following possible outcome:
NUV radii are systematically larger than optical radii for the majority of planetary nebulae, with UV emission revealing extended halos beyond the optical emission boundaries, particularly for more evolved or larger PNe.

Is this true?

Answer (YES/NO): NO